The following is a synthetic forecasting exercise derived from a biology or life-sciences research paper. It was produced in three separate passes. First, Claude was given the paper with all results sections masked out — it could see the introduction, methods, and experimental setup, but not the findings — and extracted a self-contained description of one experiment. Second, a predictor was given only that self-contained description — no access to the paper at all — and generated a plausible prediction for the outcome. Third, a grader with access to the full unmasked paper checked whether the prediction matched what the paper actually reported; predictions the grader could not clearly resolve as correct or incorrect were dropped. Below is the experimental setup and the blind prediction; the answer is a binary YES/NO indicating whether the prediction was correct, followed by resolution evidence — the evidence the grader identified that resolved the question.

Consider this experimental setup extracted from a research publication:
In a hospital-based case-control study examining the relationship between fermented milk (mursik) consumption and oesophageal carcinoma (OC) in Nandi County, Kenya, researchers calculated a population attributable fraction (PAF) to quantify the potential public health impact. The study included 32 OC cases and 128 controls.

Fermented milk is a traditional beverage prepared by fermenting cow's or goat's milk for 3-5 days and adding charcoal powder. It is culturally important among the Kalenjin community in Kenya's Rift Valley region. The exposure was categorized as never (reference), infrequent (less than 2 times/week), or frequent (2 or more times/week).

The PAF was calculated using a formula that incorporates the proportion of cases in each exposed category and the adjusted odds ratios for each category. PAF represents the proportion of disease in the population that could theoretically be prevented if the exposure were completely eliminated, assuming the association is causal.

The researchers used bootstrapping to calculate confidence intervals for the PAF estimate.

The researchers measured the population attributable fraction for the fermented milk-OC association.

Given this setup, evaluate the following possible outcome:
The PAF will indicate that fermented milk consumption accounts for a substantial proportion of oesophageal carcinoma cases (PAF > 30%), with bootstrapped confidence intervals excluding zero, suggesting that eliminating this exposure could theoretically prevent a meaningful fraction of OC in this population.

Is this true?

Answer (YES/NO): YES